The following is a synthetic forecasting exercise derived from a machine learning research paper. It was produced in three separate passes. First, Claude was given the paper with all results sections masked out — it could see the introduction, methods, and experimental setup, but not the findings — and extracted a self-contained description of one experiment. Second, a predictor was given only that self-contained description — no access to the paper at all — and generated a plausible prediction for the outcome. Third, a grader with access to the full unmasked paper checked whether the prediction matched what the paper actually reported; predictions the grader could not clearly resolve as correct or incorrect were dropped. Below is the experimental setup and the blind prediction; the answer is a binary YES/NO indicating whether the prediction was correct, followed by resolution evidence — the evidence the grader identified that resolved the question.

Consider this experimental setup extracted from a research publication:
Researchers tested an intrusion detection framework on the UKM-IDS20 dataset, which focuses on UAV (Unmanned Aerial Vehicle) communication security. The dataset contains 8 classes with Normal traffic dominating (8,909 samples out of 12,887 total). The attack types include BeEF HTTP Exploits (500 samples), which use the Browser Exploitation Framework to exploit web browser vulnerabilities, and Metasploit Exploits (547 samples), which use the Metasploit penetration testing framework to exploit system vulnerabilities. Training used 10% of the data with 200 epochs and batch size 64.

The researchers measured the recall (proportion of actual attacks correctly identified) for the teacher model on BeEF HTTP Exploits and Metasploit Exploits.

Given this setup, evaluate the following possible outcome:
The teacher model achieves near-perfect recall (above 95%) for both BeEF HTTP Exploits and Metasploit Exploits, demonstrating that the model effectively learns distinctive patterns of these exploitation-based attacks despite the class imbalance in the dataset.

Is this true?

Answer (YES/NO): YES